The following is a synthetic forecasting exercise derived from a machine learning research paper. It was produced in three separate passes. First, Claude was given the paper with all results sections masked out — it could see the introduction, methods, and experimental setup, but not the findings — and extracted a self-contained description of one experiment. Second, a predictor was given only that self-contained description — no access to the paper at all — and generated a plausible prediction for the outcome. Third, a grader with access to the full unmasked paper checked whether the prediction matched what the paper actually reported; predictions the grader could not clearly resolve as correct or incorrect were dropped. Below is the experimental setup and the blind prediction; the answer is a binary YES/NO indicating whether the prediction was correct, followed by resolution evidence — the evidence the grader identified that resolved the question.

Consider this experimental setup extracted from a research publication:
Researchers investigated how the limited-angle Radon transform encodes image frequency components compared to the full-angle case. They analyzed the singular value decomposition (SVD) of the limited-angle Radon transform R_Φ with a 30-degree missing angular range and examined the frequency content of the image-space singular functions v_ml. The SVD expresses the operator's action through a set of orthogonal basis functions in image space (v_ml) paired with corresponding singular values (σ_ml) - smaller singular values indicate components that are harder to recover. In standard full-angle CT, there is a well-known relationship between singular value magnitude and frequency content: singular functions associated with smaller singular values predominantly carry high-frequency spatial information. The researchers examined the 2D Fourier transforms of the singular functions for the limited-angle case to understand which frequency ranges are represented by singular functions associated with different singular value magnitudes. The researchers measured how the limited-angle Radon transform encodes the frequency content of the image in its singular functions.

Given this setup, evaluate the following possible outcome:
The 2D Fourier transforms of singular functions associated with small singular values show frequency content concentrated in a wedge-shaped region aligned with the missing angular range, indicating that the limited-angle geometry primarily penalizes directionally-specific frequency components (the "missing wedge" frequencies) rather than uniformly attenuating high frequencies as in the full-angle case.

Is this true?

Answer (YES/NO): NO